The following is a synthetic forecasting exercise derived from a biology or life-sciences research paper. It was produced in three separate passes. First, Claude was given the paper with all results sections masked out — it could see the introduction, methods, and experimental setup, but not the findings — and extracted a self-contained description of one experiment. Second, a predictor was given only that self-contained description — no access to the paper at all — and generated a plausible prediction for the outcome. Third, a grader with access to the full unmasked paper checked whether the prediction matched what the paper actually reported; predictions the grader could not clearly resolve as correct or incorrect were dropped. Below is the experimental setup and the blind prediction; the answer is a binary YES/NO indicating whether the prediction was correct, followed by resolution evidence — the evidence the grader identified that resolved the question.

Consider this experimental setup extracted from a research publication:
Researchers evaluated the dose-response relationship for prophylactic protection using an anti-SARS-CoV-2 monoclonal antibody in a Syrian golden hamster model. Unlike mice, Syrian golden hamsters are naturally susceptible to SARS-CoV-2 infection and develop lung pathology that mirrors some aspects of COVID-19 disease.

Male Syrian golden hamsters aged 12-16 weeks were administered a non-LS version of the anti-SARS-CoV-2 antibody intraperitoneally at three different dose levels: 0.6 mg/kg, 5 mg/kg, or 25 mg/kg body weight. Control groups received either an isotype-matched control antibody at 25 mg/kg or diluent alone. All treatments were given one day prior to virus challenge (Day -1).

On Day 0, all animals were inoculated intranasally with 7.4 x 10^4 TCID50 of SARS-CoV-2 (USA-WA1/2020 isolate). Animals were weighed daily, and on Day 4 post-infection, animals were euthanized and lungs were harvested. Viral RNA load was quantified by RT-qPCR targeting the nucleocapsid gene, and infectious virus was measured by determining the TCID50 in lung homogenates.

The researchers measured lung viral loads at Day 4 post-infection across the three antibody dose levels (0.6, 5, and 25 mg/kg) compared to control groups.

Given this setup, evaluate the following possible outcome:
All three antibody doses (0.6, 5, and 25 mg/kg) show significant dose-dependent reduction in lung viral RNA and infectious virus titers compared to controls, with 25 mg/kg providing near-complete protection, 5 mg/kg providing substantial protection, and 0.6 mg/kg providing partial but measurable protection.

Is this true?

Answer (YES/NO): NO